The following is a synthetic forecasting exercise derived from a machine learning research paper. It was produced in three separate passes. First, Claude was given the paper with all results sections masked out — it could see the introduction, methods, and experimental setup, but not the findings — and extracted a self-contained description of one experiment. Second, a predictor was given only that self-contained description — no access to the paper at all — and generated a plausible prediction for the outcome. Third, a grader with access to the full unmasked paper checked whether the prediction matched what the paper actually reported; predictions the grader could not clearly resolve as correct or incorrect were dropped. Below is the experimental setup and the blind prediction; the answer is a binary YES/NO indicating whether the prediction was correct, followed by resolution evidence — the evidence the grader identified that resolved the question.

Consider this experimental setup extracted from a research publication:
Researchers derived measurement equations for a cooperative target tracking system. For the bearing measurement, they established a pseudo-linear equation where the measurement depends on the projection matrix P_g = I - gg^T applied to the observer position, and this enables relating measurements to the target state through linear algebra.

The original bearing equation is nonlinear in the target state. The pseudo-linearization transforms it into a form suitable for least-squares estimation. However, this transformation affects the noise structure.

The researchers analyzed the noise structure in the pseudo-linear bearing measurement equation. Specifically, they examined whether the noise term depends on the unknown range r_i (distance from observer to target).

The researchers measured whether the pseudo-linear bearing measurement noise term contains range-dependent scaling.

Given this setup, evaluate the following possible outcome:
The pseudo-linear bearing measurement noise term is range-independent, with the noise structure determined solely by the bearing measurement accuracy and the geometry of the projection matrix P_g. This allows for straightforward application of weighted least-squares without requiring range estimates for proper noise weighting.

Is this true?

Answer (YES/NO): NO